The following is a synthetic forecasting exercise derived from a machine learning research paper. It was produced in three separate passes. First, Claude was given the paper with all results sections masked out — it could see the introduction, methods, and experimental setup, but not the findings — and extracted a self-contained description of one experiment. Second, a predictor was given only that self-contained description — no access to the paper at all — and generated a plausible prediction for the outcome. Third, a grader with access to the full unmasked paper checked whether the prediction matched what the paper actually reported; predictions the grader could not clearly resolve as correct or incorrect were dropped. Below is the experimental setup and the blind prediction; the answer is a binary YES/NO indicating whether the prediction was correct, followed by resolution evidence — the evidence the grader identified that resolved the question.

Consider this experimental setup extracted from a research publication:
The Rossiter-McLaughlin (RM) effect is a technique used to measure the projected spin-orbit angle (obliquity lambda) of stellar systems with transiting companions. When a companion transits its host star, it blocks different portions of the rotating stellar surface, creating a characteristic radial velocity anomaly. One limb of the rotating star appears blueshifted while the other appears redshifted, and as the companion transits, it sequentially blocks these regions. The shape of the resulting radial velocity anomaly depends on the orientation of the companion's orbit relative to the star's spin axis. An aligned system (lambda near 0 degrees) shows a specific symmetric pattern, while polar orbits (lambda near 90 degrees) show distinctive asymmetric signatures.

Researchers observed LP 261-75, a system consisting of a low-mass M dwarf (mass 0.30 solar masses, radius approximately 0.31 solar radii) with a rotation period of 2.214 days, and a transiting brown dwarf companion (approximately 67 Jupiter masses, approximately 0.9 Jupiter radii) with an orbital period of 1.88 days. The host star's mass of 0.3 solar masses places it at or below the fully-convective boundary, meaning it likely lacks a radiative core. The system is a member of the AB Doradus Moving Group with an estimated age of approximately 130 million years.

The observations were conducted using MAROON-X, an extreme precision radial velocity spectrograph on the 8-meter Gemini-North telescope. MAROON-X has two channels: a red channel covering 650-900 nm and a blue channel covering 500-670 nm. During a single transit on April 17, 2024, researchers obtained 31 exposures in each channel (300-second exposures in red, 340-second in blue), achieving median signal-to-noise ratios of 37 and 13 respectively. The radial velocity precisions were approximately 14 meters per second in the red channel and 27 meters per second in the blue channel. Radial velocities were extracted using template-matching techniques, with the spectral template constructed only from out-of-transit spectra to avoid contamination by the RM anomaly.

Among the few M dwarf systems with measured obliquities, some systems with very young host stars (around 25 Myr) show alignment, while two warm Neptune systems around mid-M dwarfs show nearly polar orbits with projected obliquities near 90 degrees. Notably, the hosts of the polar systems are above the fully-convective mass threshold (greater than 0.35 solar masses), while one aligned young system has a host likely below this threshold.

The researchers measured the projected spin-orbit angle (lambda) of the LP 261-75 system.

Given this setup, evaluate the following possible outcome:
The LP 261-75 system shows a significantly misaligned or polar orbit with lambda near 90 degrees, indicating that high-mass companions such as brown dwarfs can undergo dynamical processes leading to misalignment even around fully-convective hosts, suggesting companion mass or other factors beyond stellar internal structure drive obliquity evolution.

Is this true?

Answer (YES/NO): NO